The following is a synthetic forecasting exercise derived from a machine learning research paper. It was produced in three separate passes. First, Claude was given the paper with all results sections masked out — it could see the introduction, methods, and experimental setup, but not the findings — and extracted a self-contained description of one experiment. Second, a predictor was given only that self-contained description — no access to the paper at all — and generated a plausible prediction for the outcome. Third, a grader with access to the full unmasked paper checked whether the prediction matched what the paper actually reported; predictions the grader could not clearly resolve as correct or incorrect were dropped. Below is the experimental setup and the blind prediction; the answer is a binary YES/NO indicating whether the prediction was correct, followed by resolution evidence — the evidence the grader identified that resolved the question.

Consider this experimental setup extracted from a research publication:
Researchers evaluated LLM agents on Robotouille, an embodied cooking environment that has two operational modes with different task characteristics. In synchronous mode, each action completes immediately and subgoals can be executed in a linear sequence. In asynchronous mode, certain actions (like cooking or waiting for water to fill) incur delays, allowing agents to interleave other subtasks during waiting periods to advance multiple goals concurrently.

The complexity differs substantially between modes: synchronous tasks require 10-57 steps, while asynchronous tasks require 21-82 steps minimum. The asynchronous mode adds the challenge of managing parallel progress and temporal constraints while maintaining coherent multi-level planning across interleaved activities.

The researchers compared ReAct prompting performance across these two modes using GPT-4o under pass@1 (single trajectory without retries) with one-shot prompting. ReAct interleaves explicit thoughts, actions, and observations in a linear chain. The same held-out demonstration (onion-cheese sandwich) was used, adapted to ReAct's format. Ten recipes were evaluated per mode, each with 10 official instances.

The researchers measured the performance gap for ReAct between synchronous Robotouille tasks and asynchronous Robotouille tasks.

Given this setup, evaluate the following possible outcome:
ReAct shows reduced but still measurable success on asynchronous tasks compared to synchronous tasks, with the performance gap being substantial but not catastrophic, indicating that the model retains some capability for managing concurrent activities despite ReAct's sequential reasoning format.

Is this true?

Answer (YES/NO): YES